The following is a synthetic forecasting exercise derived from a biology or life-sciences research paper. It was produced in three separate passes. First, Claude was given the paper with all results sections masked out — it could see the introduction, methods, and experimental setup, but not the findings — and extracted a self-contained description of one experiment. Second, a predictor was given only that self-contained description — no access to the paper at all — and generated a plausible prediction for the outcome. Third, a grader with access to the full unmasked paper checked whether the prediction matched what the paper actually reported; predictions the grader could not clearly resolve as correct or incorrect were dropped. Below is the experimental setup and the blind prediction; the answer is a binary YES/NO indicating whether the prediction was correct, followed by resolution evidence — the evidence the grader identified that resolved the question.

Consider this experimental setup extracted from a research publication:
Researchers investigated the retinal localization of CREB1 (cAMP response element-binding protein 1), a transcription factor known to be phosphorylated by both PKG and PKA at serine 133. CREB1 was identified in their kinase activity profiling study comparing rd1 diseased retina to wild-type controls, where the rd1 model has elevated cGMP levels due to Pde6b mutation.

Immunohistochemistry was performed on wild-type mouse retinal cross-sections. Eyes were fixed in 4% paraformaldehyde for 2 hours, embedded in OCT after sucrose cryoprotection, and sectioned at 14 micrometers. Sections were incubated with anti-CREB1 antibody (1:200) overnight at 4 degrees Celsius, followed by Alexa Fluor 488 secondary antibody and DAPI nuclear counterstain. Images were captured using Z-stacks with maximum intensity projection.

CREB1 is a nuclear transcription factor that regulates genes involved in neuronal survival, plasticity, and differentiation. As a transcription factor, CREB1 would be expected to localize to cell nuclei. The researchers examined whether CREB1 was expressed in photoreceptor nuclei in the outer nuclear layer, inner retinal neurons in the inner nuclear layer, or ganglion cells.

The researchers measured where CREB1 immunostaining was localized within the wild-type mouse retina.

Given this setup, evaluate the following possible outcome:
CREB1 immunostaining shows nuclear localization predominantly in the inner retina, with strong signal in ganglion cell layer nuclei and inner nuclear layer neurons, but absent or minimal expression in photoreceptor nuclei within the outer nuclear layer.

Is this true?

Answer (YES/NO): NO